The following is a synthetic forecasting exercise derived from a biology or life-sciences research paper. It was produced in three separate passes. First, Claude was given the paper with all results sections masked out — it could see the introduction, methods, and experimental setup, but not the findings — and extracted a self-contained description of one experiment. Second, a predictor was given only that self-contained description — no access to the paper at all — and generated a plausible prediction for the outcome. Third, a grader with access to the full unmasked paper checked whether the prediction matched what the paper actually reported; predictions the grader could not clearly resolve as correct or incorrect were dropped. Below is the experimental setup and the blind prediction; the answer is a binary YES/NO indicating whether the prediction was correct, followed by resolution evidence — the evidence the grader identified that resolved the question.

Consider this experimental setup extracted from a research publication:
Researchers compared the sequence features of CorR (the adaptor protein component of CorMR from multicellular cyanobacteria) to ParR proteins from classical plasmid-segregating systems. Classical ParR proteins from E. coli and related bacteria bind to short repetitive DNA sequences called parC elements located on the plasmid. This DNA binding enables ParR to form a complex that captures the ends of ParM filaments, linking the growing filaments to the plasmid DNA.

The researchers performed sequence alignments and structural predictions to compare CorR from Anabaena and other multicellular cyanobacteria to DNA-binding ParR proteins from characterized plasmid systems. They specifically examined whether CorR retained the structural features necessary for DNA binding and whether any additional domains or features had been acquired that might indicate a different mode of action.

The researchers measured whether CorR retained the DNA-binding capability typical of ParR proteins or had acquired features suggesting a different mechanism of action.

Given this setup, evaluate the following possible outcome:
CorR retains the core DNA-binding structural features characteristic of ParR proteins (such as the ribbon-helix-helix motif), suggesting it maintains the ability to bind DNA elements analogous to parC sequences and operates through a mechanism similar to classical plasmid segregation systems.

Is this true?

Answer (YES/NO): NO